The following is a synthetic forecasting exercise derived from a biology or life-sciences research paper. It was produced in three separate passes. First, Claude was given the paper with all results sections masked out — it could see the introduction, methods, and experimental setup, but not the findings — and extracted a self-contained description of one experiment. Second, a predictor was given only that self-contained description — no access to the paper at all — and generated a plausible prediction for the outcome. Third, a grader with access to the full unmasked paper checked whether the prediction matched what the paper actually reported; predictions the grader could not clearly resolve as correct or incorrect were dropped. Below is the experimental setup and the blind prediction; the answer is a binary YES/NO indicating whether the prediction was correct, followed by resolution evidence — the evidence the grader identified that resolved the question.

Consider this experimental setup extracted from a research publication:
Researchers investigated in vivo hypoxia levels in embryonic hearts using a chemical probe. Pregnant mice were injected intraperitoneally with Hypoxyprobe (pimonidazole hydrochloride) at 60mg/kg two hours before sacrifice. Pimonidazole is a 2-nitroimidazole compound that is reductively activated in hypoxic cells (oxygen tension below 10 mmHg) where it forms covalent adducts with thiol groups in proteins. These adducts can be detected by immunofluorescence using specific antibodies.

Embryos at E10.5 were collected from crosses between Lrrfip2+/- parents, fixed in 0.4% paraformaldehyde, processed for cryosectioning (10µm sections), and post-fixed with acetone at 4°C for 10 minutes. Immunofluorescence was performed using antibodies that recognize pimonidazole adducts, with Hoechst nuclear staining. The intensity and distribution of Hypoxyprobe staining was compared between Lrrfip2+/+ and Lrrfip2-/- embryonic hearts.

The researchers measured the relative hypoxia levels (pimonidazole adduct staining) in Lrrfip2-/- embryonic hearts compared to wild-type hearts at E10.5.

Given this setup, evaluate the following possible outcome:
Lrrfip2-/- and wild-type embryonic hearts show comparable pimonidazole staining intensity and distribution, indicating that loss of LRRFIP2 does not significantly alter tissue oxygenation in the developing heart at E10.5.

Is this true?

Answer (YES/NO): NO